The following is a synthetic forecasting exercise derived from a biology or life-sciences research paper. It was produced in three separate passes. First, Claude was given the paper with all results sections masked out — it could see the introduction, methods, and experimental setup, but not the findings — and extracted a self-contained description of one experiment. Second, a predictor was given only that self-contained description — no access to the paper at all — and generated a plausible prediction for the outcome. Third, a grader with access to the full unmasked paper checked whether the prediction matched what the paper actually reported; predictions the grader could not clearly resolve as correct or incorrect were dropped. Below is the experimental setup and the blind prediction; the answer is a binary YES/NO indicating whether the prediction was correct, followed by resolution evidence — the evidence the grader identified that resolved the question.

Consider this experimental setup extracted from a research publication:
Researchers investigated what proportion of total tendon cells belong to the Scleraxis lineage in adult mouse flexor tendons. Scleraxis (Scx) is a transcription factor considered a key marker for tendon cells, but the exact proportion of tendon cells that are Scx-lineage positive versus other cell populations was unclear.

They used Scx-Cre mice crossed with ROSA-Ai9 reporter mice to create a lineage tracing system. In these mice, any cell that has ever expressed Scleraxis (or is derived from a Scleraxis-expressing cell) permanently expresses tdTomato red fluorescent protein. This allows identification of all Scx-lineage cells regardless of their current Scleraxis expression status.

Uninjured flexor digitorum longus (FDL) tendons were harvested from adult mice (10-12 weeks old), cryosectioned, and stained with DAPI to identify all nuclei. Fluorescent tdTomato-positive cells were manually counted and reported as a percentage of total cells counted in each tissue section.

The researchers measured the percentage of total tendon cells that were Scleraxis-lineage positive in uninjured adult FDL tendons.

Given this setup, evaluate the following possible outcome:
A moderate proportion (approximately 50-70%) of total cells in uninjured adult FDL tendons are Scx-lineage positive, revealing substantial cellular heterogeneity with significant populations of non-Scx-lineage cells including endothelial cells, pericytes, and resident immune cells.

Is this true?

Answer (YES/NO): NO